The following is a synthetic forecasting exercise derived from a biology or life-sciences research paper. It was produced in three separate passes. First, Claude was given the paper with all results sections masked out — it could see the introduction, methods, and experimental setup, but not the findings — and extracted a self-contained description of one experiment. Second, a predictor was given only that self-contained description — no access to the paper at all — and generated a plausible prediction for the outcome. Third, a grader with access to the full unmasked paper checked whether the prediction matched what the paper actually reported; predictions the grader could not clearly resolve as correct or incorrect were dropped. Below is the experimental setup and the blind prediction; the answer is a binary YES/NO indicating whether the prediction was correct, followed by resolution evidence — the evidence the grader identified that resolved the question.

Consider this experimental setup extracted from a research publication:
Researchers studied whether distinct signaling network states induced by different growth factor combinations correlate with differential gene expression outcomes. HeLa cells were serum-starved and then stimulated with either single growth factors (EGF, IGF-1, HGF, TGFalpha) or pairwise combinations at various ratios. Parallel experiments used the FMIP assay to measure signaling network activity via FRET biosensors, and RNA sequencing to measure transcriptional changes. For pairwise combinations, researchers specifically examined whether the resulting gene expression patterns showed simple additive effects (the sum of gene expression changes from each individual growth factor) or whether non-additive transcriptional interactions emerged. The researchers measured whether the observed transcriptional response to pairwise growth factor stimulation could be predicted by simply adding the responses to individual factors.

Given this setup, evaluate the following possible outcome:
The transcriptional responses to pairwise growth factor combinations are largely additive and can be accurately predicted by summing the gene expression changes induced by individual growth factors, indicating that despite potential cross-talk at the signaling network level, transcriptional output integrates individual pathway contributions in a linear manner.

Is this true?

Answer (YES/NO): YES